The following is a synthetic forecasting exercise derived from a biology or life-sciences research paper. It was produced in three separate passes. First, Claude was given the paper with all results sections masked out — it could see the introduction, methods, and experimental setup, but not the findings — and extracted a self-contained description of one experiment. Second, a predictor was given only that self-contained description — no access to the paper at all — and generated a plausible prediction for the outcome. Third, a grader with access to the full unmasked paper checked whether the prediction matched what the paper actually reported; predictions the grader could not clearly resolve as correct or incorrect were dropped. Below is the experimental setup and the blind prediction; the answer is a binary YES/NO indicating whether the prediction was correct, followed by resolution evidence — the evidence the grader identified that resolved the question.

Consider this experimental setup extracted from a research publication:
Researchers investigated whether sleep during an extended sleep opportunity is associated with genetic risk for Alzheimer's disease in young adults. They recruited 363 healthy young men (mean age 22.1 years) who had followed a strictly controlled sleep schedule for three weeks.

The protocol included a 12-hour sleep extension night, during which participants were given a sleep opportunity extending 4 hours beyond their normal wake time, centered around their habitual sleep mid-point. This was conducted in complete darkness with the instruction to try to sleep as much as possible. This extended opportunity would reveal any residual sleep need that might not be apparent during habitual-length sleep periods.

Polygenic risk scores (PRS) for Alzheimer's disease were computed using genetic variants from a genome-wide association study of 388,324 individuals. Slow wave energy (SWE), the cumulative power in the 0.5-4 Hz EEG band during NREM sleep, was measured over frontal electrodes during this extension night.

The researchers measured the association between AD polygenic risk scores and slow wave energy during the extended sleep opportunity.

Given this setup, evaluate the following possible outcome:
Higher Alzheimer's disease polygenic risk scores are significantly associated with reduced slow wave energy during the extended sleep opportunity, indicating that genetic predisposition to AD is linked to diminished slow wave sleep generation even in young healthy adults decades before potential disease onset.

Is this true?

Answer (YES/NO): NO